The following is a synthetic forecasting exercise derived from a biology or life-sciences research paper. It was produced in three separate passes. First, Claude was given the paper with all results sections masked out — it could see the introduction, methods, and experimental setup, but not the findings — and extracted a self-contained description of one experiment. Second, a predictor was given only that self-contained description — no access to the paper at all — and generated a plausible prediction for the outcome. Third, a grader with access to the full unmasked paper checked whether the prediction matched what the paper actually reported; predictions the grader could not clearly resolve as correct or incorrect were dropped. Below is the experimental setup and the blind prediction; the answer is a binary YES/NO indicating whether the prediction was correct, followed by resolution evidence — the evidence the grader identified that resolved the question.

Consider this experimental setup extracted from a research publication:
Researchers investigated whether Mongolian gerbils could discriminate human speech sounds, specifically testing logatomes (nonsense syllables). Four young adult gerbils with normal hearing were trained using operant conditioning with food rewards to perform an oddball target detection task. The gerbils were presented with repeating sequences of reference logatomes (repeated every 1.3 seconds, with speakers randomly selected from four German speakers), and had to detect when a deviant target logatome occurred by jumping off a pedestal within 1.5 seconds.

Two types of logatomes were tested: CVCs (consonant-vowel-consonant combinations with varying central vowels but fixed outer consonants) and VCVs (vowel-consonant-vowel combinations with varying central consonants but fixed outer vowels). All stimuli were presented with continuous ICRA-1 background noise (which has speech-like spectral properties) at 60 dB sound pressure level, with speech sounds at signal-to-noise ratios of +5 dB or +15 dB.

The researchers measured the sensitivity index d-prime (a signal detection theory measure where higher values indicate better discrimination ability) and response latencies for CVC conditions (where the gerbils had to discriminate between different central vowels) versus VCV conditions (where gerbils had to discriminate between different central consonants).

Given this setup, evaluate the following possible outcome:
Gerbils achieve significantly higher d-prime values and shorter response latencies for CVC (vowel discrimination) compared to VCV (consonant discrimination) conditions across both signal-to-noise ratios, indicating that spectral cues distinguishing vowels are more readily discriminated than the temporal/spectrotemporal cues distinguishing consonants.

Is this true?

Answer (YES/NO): YES